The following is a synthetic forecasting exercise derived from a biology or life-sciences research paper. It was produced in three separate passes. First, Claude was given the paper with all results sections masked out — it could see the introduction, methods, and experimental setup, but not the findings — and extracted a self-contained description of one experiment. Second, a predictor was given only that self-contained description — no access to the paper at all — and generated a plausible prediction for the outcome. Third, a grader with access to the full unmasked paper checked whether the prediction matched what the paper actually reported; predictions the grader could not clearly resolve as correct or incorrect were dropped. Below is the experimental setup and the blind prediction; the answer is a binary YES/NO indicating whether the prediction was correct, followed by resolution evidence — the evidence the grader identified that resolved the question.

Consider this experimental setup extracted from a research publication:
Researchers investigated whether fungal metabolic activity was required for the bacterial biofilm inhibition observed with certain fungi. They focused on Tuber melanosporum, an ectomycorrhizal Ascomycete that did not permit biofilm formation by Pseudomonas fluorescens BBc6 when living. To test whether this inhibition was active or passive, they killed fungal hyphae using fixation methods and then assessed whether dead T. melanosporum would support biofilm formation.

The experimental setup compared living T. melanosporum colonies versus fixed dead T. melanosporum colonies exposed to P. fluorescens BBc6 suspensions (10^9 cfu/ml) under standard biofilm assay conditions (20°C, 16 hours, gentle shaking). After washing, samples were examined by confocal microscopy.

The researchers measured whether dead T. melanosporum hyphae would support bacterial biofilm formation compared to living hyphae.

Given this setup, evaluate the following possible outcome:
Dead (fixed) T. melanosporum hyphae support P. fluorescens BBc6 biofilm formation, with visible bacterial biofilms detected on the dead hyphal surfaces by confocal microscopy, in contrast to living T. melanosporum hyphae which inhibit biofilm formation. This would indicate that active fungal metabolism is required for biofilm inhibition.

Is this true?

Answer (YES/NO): YES